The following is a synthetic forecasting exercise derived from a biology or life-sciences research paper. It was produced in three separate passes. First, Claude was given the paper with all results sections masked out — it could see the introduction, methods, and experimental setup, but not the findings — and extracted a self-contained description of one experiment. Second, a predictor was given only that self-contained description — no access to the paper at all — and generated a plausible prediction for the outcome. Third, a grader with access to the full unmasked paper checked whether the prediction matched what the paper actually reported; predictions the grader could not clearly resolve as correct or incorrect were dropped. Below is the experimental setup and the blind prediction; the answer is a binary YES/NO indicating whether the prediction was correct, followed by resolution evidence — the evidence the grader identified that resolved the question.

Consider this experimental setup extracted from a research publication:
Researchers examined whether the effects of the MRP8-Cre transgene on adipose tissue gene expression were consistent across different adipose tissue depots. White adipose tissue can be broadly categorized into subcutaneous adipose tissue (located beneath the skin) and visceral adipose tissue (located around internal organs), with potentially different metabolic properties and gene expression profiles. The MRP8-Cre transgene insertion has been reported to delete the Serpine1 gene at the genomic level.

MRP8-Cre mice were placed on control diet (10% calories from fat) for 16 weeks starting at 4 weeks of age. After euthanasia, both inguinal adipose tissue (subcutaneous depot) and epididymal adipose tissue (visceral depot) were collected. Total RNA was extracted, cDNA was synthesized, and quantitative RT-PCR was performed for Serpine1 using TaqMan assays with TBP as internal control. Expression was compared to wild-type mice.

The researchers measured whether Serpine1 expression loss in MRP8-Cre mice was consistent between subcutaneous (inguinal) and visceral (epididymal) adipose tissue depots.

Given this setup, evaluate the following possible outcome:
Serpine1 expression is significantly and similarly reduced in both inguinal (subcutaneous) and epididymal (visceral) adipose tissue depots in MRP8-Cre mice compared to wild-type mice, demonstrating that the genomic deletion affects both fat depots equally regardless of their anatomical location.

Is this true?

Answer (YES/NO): YES